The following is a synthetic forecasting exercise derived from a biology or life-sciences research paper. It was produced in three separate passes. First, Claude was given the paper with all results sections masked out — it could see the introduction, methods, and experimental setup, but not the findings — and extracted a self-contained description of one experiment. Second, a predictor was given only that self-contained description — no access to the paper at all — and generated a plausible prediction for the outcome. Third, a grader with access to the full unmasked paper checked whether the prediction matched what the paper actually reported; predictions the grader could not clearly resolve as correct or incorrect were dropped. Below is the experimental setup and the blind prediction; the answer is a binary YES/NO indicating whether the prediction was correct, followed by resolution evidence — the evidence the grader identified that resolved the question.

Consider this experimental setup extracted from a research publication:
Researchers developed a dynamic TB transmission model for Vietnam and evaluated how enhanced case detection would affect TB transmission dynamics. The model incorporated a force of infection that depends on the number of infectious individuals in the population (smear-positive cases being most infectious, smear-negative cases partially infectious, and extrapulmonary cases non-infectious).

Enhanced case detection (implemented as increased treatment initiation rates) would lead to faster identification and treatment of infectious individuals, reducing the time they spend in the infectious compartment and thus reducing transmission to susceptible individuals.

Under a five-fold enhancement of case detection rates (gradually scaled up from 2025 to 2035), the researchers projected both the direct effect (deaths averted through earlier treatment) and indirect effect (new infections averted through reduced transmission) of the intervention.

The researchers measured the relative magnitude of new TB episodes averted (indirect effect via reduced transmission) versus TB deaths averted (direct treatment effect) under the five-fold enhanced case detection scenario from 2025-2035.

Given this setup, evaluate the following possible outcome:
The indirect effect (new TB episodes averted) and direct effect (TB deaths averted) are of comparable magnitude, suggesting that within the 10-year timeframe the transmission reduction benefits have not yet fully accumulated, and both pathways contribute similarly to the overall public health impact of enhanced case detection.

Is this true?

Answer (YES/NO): NO